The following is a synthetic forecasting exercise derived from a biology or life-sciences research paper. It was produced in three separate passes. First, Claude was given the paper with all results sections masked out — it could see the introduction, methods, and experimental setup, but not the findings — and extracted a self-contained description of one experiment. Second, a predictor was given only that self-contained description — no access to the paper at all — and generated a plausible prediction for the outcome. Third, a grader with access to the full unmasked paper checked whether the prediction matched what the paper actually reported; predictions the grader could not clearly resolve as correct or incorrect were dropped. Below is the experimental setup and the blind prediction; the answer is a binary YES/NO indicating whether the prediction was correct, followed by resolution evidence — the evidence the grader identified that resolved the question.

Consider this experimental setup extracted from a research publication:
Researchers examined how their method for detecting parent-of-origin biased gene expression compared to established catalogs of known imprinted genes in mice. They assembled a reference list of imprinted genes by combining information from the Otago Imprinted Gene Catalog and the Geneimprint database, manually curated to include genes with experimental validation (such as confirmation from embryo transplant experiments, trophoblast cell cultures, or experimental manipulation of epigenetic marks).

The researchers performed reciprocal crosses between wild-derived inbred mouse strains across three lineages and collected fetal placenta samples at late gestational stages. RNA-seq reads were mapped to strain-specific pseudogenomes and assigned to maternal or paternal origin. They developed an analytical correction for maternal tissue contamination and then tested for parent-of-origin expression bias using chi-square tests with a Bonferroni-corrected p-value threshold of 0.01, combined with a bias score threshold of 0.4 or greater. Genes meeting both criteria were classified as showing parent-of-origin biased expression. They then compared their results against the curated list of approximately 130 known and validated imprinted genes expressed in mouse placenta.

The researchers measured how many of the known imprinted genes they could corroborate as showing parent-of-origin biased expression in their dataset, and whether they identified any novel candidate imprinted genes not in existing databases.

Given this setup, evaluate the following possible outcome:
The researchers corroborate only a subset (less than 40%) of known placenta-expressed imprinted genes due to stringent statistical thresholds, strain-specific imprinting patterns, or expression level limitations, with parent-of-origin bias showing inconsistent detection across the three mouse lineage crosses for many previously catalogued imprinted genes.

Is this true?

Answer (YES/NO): NO